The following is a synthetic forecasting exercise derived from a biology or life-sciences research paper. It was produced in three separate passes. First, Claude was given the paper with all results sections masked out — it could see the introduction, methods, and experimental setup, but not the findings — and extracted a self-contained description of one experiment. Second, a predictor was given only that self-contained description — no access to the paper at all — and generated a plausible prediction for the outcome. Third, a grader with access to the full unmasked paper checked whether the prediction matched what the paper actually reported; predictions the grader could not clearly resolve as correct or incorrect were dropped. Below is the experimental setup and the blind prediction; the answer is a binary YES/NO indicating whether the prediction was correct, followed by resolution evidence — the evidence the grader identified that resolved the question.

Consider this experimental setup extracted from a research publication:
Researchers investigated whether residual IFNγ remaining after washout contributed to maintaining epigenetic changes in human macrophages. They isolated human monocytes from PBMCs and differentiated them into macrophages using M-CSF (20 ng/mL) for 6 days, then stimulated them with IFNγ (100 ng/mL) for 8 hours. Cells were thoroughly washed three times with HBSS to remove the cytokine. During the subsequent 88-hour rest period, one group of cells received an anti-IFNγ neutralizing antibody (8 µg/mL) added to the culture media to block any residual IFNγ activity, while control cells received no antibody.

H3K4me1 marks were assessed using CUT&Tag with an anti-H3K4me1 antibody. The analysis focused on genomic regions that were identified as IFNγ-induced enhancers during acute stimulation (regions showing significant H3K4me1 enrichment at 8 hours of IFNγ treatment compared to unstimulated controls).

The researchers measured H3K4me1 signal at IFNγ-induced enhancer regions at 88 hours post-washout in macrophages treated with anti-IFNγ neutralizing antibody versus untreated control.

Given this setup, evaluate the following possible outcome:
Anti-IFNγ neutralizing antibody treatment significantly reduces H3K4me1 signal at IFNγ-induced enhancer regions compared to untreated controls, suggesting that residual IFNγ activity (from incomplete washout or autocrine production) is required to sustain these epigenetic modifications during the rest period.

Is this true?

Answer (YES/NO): YES